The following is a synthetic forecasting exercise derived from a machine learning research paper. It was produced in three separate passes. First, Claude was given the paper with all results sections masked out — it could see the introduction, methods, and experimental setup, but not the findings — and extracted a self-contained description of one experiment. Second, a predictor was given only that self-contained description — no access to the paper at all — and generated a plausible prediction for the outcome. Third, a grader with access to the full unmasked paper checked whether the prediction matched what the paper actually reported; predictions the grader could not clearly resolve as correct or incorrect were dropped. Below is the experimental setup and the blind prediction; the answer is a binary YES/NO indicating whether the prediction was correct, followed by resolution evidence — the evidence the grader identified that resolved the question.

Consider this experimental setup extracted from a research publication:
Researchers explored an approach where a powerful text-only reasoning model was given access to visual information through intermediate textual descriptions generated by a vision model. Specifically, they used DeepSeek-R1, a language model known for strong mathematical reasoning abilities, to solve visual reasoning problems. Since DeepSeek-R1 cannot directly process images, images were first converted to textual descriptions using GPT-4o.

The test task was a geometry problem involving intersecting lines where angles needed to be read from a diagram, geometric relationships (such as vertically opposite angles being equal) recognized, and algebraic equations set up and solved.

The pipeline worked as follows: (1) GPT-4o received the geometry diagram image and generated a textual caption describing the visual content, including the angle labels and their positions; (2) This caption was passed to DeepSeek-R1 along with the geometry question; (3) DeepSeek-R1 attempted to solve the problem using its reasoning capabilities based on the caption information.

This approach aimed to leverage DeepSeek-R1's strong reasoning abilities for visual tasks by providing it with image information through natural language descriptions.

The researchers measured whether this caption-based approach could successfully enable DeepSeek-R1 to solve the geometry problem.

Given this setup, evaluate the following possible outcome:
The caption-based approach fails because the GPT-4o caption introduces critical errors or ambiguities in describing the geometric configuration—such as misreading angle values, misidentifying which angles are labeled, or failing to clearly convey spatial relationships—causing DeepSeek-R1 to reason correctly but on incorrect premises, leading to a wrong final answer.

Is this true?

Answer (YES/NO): YES